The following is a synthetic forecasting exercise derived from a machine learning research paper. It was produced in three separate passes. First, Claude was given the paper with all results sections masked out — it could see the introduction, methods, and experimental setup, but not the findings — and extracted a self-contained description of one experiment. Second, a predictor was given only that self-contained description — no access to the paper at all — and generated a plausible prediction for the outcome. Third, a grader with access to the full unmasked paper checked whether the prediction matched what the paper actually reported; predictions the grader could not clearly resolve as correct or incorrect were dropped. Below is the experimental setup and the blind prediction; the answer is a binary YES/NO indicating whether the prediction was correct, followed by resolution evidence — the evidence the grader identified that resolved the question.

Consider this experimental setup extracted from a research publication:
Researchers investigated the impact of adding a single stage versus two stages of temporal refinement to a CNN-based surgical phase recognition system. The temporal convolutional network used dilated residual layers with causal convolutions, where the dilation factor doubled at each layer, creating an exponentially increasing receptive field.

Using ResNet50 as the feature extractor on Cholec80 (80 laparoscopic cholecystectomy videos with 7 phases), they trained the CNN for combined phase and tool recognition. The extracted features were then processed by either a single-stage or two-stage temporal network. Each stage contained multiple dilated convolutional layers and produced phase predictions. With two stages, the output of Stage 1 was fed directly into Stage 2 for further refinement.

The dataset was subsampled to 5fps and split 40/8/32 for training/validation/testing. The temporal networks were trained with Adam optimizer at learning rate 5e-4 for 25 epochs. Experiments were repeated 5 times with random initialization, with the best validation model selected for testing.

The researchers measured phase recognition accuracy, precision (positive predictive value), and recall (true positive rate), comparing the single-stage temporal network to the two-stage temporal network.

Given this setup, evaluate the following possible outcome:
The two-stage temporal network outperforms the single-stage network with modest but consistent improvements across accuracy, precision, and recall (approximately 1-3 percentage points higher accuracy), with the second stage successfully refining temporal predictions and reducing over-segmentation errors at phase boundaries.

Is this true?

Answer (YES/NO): NO